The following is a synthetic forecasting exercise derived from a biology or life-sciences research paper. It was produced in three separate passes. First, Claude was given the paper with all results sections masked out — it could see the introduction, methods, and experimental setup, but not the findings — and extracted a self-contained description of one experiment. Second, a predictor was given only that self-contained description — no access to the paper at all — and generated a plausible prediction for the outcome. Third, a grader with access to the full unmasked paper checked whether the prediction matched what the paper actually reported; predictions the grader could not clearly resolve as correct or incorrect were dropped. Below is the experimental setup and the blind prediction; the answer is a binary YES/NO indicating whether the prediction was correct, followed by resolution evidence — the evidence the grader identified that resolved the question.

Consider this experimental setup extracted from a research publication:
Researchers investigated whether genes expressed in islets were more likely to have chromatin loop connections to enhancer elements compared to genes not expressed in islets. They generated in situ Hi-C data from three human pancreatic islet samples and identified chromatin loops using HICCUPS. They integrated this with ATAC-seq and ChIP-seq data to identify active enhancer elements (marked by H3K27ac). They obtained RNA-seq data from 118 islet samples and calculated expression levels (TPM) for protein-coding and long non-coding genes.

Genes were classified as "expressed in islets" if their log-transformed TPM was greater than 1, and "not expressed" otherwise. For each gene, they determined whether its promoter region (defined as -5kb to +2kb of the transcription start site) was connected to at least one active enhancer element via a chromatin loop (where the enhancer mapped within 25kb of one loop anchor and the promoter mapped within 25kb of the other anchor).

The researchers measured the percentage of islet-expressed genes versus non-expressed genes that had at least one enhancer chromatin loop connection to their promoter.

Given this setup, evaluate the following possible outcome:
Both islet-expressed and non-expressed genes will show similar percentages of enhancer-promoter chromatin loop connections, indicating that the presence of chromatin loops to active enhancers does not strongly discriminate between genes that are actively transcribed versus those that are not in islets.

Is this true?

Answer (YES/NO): NO